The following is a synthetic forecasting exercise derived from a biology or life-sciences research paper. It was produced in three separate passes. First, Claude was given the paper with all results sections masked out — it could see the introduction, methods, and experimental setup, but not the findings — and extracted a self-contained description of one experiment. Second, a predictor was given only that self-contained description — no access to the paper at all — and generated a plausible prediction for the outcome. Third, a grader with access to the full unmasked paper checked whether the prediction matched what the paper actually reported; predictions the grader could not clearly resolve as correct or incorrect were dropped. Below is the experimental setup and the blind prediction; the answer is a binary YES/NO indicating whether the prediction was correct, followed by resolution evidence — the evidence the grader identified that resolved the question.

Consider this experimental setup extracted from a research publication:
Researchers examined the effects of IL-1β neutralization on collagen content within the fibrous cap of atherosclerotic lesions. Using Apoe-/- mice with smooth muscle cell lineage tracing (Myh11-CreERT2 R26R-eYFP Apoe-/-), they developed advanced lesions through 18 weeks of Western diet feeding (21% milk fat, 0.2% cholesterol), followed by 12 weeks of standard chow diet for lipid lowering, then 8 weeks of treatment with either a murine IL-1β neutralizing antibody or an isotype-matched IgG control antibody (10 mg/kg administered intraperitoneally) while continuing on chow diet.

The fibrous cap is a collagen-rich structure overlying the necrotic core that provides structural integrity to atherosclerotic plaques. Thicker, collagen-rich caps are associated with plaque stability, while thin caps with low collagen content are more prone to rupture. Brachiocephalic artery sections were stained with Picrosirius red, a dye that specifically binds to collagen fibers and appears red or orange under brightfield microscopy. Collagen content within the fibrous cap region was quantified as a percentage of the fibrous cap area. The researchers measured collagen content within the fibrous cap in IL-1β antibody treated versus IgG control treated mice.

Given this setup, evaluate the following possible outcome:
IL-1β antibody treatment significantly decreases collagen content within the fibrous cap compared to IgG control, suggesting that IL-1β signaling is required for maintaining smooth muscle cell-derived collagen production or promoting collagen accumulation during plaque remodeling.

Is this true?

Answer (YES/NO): YES